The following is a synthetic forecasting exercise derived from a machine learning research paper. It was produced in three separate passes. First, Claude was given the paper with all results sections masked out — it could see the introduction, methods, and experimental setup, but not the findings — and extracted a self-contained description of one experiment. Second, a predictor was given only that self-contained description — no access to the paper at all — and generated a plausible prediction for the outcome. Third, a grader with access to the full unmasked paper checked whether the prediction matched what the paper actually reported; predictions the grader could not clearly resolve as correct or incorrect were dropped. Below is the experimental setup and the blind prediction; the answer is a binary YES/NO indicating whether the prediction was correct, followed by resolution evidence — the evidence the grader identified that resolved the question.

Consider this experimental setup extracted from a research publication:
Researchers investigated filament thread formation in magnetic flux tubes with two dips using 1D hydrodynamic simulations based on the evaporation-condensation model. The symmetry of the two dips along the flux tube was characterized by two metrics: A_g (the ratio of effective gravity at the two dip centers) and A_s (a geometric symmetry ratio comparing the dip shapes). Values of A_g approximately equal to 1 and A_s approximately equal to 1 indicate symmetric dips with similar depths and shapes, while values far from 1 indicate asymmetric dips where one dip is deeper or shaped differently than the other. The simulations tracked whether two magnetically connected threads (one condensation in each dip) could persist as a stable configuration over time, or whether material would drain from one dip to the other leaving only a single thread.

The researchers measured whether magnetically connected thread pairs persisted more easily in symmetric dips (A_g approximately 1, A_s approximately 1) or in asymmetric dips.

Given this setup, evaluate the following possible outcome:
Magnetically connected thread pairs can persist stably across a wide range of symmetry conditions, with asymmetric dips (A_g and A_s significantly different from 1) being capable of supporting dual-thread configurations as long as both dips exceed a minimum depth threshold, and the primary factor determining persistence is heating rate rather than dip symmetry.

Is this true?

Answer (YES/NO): NO